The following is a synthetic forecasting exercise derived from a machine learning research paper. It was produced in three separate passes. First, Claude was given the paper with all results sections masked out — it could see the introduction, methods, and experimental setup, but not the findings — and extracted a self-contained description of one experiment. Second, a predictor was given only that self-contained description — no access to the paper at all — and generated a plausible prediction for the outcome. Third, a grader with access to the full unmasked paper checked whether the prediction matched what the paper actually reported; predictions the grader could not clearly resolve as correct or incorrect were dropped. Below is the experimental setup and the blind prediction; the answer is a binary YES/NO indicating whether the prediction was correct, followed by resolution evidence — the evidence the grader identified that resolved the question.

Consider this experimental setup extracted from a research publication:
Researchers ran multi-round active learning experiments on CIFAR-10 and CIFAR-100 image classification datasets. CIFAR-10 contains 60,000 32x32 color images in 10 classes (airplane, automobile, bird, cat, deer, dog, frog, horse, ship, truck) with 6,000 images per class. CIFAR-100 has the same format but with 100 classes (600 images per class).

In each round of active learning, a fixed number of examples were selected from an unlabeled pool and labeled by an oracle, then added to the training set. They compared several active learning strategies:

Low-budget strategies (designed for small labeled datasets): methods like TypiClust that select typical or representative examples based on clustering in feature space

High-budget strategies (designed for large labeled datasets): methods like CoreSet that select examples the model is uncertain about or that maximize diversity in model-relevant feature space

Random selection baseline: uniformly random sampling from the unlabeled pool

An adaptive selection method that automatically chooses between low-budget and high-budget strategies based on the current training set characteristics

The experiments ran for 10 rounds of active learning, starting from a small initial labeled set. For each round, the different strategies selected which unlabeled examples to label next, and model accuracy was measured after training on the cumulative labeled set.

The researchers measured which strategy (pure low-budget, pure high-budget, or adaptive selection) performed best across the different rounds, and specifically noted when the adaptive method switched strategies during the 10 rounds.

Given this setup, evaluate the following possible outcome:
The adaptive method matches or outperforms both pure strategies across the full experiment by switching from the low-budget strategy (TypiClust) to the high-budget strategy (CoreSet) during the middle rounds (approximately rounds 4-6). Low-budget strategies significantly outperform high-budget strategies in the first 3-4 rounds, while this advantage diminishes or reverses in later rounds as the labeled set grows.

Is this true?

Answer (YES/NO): NO